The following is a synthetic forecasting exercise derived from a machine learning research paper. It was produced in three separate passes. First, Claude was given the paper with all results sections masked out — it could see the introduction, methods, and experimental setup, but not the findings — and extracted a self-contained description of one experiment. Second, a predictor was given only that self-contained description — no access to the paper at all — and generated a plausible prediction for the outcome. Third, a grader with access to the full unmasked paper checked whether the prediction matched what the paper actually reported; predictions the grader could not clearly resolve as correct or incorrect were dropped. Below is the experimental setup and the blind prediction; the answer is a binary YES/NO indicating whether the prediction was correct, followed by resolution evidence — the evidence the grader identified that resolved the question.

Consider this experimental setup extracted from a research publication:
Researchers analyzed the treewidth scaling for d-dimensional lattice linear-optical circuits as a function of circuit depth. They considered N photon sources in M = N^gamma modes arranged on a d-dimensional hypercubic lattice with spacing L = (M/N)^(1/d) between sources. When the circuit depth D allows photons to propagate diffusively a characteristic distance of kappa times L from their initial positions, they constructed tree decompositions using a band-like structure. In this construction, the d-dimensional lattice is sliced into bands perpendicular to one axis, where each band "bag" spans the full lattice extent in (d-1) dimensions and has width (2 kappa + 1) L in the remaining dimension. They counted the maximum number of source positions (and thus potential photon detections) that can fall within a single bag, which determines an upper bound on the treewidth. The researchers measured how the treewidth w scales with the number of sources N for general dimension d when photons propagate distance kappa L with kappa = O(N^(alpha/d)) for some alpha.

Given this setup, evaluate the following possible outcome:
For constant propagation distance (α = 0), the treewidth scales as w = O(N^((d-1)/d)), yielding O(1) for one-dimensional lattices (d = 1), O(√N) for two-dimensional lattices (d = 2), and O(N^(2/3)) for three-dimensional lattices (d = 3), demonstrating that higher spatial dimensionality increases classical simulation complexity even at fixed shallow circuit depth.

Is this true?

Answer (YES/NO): YES